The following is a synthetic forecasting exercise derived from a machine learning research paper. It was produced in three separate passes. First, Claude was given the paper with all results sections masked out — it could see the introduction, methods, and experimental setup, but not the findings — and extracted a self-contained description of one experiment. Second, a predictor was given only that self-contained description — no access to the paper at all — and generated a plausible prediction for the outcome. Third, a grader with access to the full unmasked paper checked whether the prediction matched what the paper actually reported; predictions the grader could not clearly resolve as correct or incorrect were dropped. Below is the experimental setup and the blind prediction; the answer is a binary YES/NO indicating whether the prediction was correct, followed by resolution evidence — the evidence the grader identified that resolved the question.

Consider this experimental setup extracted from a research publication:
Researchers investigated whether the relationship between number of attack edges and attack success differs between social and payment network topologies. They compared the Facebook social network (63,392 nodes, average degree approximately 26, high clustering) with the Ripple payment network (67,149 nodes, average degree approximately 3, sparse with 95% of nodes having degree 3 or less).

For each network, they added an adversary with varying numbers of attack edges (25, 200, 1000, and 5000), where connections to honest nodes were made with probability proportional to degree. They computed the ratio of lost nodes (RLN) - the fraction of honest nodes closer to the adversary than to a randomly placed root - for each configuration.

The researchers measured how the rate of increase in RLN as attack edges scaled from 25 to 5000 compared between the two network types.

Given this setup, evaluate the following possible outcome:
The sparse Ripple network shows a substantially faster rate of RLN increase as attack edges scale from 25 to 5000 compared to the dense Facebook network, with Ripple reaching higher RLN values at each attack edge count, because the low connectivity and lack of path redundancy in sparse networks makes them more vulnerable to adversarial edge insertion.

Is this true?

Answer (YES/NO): NO